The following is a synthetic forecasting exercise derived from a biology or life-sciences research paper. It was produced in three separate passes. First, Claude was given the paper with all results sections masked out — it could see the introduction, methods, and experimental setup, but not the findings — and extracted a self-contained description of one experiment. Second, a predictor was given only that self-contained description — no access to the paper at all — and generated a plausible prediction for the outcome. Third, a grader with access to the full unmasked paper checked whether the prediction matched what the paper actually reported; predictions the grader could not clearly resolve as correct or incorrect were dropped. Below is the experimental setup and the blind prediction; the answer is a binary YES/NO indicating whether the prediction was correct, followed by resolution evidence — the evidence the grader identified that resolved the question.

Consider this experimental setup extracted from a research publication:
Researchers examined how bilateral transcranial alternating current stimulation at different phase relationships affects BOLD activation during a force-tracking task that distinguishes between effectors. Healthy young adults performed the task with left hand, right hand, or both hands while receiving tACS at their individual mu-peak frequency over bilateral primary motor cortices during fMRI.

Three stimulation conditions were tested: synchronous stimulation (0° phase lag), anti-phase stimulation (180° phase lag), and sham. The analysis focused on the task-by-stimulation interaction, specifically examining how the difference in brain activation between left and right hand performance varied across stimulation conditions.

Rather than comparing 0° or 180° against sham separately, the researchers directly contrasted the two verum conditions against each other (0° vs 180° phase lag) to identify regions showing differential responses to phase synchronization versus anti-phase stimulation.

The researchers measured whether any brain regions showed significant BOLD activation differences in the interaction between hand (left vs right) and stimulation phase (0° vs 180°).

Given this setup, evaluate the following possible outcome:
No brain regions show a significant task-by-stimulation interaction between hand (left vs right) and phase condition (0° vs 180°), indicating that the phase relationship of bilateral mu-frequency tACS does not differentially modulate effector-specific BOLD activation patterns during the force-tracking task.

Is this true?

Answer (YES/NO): NO